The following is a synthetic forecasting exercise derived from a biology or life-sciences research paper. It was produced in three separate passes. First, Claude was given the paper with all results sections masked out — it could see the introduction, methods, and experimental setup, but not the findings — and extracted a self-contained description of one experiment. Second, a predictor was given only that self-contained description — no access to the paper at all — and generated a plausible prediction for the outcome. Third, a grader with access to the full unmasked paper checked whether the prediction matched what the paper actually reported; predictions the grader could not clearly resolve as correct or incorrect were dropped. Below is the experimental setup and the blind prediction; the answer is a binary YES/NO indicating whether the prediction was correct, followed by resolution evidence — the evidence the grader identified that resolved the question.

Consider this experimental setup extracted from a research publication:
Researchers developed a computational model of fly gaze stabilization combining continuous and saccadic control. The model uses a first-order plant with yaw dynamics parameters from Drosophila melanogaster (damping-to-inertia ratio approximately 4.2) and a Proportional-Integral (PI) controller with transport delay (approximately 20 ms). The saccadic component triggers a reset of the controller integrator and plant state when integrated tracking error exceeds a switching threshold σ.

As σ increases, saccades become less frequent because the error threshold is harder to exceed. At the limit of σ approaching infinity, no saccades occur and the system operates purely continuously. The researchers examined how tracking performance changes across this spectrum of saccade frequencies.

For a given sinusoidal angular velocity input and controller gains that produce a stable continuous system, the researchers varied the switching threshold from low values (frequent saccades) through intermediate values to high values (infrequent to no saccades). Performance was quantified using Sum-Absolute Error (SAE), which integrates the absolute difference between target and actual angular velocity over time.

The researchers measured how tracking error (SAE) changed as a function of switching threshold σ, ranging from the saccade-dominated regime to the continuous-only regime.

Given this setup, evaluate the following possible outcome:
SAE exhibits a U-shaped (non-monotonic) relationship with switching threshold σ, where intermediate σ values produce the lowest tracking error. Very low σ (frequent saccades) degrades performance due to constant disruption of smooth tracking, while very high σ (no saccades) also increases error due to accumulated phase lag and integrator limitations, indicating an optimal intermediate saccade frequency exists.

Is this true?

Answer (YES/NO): NO